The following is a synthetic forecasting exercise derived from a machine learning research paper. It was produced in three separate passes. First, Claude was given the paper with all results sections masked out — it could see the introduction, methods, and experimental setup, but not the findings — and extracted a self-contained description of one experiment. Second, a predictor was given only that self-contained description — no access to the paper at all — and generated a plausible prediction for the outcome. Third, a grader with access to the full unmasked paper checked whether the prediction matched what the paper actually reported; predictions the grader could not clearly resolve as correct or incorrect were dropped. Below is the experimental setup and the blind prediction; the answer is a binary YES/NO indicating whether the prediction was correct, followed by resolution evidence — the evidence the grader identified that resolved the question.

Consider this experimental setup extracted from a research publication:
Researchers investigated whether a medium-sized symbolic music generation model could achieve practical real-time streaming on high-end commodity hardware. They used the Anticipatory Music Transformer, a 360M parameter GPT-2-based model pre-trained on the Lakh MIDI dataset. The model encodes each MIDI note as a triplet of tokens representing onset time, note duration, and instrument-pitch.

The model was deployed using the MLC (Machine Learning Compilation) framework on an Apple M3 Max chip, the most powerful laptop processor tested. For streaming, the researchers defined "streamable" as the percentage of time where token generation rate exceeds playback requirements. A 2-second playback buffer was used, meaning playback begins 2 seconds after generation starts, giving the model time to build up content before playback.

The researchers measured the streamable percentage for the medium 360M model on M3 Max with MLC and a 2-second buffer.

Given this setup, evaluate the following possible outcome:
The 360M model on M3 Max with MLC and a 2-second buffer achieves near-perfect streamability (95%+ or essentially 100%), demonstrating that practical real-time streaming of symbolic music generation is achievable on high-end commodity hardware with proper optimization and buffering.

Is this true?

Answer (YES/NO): NO